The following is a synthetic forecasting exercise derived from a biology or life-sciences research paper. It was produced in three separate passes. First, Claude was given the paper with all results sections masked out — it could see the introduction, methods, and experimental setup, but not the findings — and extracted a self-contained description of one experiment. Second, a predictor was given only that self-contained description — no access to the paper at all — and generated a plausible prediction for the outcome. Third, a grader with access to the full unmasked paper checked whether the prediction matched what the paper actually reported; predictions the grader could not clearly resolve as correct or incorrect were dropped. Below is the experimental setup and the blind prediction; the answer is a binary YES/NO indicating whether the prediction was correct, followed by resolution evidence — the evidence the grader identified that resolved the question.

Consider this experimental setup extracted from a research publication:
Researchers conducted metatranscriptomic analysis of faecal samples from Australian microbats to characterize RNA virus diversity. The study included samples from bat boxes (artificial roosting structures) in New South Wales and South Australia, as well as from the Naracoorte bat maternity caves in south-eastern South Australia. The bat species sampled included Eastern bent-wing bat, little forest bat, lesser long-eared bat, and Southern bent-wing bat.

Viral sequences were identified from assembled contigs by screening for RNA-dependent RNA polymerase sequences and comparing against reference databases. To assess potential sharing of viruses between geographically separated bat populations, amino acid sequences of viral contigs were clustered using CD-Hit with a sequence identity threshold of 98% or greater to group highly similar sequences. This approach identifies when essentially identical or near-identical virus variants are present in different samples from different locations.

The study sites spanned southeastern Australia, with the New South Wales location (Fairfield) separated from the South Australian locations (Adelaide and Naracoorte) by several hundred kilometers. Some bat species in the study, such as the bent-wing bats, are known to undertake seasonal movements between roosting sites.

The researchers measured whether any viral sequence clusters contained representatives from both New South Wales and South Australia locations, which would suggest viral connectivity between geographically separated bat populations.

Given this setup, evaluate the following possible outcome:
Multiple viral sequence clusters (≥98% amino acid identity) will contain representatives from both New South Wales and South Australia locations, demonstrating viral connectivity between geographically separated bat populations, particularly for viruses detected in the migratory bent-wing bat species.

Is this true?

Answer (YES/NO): YES